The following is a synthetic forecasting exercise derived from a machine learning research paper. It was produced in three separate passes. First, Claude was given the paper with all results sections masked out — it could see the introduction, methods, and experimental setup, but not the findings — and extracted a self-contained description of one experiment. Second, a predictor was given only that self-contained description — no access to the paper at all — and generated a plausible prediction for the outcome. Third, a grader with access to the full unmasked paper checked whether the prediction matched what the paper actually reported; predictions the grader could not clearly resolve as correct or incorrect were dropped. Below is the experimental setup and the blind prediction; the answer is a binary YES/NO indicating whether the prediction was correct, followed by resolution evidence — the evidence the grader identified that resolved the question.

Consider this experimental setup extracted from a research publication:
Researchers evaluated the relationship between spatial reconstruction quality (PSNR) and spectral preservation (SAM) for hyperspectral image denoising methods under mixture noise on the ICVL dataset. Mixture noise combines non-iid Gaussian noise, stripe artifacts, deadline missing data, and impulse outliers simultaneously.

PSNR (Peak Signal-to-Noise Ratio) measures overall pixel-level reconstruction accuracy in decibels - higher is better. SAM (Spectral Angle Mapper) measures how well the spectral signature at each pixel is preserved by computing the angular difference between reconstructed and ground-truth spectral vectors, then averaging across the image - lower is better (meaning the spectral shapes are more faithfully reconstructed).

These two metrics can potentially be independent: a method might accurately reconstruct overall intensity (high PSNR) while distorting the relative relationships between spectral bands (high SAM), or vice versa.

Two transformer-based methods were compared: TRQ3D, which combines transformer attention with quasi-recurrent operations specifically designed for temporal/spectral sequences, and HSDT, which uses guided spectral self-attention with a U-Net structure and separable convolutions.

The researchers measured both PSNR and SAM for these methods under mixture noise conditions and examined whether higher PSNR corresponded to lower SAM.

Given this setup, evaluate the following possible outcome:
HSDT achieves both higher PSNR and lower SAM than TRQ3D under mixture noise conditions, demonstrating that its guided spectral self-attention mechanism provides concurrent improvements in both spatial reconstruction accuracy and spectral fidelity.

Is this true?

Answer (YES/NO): NO